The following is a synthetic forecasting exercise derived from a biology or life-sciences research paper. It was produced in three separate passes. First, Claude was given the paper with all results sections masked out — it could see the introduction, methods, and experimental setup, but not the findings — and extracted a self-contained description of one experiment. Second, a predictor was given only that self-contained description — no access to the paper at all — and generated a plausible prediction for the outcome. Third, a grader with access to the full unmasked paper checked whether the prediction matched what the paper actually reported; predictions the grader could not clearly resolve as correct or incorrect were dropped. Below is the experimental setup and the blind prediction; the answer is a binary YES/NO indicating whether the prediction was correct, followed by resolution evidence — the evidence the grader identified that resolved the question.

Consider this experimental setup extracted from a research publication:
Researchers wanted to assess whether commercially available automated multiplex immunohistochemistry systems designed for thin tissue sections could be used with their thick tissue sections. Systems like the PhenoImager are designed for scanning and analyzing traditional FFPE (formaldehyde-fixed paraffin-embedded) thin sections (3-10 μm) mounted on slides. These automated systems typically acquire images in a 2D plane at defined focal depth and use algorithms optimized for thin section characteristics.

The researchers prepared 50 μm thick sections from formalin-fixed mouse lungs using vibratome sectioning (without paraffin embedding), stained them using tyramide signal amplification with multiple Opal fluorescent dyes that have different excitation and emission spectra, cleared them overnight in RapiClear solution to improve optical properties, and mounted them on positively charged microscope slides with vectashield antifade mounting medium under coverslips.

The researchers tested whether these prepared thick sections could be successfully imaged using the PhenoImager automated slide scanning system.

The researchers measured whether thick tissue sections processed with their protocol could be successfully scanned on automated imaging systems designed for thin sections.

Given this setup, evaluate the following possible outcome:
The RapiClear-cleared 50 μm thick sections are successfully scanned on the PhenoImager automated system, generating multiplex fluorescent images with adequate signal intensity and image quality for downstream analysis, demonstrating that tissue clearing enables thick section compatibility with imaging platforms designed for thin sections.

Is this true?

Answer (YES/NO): NO